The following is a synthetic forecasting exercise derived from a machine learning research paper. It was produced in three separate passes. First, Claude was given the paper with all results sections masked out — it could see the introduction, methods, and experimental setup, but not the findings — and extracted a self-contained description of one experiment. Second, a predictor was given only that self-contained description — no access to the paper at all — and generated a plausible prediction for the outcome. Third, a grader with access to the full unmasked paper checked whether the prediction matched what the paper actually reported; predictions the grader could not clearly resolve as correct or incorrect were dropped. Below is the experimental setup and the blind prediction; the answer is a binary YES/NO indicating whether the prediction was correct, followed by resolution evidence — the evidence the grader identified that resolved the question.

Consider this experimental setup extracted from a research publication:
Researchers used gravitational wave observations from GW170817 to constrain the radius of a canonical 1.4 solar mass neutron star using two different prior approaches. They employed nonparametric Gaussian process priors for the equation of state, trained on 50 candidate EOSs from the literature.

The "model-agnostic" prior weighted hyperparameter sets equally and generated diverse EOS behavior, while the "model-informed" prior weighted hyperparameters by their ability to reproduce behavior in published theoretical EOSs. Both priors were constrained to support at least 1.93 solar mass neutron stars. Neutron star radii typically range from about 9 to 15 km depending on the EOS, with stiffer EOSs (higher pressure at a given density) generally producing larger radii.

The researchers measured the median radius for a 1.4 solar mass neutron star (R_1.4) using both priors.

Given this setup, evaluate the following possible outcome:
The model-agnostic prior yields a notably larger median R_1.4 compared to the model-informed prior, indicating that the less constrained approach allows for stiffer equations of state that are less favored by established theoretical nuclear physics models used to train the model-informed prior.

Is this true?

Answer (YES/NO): NO